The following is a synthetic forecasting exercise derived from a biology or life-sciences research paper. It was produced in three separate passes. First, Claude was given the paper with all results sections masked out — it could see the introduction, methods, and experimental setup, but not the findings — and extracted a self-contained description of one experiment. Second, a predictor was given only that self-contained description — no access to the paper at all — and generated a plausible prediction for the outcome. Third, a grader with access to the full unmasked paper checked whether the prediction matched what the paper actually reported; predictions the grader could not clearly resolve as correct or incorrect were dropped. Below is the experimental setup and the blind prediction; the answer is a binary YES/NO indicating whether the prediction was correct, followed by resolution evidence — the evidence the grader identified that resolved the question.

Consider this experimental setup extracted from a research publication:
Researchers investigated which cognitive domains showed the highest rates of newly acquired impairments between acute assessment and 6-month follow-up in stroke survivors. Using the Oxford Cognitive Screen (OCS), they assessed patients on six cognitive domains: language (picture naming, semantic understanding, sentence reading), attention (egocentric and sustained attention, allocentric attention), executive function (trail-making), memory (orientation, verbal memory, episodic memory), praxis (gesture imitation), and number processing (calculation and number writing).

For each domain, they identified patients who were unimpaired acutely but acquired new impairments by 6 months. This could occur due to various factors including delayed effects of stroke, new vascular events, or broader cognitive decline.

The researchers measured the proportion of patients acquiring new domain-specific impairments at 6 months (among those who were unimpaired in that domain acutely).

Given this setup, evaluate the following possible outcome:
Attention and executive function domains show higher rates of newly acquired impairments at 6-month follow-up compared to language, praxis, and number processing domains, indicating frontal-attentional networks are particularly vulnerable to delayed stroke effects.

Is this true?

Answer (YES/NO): NO